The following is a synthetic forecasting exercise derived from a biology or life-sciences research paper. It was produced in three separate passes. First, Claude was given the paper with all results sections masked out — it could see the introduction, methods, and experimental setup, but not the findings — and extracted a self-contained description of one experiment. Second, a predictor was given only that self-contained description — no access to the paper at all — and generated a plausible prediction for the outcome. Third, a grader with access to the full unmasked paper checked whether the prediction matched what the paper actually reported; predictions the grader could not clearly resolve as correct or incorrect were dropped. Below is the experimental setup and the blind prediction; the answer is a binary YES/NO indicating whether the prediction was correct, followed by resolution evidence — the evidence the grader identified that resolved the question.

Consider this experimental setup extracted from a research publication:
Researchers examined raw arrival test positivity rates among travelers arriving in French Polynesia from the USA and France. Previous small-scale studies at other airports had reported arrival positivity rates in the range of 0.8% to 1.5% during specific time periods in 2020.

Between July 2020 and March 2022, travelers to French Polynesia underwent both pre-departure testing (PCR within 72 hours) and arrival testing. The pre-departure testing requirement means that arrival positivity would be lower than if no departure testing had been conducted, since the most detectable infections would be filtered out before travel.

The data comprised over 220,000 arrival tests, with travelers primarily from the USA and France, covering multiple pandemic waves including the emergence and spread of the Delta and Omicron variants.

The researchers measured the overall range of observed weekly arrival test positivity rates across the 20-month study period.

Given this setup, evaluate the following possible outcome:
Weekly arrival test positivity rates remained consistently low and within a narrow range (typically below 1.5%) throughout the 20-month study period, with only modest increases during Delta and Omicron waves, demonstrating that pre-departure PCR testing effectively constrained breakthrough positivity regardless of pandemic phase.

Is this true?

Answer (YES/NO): NO